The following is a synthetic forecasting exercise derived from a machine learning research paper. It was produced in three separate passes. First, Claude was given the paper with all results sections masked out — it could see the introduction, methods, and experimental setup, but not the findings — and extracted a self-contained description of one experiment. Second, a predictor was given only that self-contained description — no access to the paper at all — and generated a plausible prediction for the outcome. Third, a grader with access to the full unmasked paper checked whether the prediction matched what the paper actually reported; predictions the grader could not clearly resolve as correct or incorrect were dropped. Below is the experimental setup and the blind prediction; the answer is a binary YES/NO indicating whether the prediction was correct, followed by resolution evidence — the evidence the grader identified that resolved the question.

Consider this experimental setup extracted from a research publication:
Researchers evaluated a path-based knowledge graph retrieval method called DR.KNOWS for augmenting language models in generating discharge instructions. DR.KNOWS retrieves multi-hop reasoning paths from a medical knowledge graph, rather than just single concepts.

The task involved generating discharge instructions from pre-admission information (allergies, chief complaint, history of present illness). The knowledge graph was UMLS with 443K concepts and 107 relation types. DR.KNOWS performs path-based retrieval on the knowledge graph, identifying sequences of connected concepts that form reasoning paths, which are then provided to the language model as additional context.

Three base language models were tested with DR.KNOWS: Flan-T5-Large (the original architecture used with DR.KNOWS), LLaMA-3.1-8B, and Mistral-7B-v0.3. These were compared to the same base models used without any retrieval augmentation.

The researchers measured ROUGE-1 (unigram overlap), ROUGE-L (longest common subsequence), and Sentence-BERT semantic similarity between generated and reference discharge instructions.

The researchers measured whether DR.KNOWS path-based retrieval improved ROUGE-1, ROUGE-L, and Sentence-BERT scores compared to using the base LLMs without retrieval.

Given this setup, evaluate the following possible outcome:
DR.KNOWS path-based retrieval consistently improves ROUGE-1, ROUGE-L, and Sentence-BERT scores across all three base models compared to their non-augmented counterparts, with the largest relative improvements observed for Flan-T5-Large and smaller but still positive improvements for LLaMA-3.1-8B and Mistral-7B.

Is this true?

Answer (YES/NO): NO